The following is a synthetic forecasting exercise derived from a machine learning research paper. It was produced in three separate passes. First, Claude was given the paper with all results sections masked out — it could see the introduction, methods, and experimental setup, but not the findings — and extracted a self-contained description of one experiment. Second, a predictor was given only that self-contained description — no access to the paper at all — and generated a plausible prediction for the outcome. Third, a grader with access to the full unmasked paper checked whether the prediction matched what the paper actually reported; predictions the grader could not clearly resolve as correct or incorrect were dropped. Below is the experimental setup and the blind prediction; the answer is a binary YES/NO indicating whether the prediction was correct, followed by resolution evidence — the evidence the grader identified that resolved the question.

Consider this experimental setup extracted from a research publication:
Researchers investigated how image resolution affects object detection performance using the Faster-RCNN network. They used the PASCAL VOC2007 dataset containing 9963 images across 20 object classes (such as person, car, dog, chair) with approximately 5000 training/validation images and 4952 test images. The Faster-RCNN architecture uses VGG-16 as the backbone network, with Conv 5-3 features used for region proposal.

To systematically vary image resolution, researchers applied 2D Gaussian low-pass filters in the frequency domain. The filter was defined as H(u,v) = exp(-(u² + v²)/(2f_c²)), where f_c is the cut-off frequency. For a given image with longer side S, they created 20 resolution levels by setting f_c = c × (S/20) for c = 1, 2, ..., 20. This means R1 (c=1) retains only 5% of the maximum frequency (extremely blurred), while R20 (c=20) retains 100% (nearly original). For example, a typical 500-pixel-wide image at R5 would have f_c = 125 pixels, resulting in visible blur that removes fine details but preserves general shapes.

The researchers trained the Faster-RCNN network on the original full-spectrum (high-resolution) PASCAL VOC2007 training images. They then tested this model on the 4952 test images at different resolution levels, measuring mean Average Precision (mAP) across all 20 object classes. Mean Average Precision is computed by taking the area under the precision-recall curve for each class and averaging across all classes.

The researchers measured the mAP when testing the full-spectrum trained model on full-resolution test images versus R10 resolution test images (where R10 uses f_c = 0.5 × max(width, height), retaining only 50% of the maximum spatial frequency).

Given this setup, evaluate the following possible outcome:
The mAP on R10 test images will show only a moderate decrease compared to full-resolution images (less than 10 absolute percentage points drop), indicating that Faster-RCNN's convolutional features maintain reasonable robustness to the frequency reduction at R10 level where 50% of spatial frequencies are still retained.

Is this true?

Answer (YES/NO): YES